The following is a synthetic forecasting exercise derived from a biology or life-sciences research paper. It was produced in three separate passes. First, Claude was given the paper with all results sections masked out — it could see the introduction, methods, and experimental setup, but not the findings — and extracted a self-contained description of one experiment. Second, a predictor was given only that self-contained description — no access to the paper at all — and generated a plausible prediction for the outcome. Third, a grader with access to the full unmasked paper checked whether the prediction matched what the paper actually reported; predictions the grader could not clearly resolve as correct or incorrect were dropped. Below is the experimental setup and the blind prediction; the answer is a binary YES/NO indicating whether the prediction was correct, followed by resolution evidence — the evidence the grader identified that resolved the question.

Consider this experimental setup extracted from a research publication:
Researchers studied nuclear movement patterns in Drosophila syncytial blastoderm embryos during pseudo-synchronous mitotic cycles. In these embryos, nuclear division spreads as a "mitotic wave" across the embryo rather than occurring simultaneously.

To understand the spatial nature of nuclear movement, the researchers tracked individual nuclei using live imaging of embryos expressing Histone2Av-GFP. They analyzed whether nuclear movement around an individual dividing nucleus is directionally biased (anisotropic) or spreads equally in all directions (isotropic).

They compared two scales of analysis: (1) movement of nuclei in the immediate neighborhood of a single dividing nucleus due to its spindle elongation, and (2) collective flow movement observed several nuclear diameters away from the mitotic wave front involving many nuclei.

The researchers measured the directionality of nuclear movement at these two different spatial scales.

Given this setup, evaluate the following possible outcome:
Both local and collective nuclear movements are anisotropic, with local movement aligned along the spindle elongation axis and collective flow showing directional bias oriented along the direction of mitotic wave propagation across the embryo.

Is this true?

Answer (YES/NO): NO